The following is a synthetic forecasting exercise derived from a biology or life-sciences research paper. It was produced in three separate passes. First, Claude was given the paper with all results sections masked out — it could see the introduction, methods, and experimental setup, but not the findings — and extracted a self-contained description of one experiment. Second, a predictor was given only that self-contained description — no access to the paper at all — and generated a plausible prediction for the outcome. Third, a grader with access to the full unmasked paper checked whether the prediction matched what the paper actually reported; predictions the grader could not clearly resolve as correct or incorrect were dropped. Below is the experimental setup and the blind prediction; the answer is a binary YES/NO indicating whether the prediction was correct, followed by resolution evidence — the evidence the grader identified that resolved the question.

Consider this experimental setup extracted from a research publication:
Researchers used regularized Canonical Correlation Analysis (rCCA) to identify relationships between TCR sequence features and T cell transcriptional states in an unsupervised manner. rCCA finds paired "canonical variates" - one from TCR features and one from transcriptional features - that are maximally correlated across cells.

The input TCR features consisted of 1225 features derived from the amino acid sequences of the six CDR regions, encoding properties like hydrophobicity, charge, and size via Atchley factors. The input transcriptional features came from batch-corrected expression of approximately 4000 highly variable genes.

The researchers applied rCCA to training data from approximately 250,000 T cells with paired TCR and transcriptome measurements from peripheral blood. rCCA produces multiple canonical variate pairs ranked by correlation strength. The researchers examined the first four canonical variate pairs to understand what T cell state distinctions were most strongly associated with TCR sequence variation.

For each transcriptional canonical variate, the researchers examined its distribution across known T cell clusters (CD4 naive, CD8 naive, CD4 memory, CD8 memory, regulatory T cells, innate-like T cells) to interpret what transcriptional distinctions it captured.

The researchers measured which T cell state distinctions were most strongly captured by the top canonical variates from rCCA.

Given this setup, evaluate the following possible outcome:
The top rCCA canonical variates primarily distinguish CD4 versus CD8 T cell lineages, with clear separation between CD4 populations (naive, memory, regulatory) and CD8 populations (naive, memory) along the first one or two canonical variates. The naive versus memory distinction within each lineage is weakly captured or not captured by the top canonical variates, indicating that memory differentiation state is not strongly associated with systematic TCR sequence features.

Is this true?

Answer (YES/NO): NO